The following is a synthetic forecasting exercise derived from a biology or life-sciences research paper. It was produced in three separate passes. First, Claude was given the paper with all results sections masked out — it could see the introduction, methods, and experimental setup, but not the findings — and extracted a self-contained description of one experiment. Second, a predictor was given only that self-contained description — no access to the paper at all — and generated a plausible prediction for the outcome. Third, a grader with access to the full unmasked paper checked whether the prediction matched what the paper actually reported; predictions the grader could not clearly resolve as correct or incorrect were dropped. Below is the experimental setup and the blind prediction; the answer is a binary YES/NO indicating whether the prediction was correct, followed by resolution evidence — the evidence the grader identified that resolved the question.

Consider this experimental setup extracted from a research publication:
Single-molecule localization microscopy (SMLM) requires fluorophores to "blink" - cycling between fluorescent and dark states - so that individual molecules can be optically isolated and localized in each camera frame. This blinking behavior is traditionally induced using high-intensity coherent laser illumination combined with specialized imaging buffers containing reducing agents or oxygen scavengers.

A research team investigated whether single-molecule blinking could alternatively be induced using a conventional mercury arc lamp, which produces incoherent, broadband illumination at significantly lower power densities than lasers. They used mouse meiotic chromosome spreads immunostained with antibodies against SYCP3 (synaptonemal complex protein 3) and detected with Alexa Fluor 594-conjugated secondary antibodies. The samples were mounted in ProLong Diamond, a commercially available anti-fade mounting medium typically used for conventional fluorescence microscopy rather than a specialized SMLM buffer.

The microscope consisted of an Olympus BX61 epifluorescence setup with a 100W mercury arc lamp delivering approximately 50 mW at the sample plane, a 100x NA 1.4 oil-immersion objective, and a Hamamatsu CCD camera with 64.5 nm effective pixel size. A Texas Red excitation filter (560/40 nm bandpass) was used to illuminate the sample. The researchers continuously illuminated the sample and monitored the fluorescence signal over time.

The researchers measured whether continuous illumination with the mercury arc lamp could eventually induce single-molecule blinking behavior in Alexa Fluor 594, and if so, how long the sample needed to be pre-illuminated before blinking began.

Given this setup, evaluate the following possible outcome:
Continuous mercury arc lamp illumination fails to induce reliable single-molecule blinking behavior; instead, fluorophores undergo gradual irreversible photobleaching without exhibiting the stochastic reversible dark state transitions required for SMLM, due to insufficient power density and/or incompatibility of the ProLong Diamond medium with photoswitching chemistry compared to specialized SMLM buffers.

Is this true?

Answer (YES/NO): NO